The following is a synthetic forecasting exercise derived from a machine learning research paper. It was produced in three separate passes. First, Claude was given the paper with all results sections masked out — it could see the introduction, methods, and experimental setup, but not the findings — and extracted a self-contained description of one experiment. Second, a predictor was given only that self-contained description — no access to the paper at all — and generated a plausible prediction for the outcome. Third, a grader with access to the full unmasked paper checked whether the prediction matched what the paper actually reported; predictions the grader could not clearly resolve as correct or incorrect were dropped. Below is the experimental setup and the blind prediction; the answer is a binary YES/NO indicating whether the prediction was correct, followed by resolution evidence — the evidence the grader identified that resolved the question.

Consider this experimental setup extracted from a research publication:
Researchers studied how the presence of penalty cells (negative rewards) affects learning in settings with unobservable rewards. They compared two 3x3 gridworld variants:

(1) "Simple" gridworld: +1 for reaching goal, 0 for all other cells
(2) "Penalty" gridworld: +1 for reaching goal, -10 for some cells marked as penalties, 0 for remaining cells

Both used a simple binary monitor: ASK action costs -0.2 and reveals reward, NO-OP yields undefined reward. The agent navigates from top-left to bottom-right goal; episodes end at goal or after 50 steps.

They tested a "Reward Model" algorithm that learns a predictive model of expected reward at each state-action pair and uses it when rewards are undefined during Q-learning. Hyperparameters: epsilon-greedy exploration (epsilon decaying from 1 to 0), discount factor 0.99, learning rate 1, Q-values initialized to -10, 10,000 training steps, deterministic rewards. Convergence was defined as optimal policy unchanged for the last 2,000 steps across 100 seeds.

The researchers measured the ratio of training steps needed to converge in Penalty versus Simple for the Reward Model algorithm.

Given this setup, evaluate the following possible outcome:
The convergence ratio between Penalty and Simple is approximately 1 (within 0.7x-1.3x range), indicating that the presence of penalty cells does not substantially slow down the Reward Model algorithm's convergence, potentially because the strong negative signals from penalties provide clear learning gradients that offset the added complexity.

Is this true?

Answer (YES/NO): NO